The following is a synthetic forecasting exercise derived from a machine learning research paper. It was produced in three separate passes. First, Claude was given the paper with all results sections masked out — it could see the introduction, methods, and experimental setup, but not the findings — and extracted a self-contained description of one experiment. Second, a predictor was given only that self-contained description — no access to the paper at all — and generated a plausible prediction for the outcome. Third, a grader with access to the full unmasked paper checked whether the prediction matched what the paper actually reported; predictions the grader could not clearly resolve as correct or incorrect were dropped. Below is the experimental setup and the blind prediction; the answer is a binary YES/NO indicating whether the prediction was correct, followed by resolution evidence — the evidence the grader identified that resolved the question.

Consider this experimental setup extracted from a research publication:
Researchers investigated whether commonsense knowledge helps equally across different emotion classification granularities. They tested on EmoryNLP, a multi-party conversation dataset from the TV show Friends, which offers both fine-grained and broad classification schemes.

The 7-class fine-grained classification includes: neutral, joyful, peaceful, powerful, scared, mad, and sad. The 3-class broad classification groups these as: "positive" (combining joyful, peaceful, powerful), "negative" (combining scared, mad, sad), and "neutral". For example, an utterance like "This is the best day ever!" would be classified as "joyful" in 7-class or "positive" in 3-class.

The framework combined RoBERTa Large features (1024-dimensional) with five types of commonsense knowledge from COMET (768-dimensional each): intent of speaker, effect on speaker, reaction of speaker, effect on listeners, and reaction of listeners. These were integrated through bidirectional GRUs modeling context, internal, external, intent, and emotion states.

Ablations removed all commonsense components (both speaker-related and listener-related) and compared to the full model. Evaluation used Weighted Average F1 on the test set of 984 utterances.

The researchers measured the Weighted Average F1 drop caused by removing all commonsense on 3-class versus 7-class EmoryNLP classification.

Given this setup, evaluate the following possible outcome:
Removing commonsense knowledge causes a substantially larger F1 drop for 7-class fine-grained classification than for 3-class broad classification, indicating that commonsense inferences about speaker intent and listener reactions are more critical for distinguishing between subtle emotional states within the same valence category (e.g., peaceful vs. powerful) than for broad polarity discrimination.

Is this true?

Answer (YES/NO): NO